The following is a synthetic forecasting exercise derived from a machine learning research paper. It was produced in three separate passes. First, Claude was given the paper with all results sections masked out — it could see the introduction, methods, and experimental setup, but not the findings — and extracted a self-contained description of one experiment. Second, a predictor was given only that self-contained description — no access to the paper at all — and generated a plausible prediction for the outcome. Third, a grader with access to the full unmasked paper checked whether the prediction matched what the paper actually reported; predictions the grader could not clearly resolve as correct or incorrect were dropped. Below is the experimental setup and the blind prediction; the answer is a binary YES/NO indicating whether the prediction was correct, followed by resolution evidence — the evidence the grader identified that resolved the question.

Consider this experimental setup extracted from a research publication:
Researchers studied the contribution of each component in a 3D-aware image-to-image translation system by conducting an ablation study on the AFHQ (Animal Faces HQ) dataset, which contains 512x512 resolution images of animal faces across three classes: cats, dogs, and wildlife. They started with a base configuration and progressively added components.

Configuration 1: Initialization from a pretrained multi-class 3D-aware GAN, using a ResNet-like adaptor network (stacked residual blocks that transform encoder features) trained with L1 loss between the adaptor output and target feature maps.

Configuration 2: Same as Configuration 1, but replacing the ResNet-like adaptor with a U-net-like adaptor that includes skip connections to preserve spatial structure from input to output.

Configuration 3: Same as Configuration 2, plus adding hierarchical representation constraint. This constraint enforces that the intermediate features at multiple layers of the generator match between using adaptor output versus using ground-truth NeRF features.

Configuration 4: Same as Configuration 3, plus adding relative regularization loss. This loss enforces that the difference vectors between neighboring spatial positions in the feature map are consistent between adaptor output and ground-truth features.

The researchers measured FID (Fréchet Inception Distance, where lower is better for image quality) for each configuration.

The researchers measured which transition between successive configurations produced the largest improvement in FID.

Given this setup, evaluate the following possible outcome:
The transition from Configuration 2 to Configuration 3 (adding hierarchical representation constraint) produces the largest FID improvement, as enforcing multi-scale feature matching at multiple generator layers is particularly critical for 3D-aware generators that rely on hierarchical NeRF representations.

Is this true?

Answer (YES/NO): YES